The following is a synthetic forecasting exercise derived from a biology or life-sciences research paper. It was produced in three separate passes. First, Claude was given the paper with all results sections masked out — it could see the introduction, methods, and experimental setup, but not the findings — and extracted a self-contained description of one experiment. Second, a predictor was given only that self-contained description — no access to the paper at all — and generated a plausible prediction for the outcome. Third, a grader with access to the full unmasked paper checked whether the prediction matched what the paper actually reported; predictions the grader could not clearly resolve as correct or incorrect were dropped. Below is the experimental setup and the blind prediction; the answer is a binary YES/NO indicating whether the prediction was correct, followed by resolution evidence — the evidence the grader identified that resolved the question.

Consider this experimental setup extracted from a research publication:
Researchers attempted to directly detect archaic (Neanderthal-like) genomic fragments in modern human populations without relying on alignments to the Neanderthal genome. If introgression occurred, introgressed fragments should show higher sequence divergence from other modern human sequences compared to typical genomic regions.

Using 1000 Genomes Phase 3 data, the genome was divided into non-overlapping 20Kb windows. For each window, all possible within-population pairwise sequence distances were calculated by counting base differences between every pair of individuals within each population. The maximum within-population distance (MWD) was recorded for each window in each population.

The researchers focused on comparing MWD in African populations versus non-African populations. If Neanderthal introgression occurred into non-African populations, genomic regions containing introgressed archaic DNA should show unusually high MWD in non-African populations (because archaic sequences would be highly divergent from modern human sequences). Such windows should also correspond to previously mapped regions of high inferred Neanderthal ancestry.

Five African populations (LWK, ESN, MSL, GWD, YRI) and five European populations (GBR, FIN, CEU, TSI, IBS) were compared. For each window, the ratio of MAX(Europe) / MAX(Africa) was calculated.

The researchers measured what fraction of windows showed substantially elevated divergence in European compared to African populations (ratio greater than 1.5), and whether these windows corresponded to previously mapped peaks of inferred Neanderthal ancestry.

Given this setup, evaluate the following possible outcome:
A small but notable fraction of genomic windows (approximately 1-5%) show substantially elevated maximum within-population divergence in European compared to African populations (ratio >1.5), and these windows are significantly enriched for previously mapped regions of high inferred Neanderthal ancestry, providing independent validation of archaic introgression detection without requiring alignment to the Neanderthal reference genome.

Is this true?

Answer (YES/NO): NO